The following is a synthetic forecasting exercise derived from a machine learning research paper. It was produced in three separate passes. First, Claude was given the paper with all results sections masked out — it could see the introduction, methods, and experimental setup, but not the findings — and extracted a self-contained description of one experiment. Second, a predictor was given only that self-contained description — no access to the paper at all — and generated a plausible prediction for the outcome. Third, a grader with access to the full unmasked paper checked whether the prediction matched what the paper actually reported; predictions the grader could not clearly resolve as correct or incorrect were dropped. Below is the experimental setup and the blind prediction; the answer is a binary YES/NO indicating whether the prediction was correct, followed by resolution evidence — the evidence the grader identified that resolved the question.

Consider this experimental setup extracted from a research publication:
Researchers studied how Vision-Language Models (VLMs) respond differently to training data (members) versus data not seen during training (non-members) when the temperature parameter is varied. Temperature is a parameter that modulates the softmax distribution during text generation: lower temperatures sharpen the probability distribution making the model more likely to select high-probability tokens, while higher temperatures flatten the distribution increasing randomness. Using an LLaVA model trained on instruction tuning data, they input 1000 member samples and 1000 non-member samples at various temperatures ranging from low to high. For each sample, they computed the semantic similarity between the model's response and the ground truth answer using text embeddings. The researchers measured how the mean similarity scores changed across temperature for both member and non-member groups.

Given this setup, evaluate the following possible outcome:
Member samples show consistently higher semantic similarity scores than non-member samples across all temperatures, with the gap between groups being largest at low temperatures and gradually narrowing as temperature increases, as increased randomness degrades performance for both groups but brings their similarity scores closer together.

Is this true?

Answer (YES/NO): YES